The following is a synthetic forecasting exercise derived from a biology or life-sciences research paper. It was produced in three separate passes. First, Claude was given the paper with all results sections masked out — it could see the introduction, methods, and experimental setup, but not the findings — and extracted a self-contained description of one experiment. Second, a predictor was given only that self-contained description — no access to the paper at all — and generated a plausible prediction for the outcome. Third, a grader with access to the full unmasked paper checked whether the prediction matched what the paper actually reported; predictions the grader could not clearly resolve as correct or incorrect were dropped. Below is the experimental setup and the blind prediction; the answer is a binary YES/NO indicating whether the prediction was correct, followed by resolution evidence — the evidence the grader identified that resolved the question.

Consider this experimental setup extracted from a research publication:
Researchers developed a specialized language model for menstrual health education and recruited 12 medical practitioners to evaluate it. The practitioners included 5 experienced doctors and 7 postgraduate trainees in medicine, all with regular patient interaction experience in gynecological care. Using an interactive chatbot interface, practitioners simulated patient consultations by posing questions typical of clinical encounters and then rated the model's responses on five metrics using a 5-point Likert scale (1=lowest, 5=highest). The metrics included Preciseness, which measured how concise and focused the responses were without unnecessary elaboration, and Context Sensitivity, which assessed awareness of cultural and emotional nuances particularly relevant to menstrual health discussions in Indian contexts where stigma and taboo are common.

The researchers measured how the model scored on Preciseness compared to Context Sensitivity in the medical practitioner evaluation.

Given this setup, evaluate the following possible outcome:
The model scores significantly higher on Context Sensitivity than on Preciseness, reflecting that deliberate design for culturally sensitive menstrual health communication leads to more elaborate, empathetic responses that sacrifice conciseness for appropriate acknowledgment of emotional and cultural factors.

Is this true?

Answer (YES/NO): YES